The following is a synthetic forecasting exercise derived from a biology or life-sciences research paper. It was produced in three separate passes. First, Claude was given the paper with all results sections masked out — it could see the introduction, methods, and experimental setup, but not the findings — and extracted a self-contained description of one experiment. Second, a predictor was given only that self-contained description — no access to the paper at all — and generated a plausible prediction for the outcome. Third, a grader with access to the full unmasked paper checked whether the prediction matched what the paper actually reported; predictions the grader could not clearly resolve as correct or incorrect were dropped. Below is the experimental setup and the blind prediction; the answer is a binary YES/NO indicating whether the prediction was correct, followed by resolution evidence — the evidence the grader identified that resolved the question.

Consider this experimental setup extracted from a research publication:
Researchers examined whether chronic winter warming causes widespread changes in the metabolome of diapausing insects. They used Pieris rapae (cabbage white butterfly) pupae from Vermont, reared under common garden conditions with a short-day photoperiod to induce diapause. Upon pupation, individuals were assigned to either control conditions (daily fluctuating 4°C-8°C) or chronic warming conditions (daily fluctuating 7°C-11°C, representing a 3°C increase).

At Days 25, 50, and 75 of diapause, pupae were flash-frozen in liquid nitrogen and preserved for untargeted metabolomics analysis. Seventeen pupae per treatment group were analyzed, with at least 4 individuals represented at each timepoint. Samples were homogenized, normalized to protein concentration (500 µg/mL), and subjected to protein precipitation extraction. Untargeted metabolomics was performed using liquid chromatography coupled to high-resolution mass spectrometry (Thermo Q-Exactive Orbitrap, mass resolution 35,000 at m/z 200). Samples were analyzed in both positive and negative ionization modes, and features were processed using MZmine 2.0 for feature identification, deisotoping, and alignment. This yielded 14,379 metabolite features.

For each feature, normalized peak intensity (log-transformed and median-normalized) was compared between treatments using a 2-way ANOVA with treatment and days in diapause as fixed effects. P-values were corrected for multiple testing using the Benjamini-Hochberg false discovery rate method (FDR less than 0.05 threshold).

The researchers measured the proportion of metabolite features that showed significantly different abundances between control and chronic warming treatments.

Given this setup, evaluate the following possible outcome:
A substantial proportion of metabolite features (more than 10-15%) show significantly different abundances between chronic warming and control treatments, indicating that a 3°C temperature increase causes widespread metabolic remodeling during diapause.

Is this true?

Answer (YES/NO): NO